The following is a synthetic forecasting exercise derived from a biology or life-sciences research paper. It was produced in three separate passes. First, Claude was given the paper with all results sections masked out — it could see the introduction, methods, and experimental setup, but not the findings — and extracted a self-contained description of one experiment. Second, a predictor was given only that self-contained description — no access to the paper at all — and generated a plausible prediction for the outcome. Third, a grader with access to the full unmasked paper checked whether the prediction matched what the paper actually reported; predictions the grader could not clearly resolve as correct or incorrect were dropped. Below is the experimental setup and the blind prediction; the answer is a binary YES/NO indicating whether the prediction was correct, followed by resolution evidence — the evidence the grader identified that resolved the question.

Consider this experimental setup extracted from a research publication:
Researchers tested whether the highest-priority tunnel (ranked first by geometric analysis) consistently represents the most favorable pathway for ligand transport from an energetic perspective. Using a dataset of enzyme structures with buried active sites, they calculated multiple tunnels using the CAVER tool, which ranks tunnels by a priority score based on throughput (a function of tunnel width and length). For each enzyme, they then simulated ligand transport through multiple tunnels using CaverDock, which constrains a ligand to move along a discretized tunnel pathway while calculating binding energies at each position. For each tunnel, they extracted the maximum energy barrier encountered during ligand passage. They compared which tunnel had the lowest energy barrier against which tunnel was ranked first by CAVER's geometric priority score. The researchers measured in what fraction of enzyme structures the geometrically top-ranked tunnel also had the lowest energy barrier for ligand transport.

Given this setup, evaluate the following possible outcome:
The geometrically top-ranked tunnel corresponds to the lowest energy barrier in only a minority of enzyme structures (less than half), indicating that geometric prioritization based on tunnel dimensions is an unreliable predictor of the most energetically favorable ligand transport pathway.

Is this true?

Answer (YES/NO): NO